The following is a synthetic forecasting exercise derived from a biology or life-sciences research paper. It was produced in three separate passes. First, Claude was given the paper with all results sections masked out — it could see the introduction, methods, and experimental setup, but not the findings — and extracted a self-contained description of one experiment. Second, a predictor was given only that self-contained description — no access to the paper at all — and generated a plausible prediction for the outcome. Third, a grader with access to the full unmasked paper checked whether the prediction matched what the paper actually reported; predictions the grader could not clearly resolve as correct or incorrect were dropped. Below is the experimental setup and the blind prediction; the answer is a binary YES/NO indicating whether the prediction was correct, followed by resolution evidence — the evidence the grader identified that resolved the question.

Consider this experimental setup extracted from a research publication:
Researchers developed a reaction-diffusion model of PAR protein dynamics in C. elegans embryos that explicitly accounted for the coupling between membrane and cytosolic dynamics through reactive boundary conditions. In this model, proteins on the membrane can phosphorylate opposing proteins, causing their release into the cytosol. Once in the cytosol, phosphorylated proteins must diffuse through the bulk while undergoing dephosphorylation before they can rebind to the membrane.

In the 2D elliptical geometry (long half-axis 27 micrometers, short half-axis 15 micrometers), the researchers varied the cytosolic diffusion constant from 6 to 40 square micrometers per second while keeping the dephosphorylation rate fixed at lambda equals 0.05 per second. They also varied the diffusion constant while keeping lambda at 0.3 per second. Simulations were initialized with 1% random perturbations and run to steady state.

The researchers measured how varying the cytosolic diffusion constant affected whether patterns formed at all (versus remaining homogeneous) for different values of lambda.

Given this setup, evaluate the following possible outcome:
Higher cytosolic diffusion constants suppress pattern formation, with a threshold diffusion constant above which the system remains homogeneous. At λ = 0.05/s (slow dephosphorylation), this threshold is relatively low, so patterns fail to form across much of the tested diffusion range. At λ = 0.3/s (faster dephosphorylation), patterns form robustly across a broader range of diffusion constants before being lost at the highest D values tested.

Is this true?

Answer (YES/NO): NO